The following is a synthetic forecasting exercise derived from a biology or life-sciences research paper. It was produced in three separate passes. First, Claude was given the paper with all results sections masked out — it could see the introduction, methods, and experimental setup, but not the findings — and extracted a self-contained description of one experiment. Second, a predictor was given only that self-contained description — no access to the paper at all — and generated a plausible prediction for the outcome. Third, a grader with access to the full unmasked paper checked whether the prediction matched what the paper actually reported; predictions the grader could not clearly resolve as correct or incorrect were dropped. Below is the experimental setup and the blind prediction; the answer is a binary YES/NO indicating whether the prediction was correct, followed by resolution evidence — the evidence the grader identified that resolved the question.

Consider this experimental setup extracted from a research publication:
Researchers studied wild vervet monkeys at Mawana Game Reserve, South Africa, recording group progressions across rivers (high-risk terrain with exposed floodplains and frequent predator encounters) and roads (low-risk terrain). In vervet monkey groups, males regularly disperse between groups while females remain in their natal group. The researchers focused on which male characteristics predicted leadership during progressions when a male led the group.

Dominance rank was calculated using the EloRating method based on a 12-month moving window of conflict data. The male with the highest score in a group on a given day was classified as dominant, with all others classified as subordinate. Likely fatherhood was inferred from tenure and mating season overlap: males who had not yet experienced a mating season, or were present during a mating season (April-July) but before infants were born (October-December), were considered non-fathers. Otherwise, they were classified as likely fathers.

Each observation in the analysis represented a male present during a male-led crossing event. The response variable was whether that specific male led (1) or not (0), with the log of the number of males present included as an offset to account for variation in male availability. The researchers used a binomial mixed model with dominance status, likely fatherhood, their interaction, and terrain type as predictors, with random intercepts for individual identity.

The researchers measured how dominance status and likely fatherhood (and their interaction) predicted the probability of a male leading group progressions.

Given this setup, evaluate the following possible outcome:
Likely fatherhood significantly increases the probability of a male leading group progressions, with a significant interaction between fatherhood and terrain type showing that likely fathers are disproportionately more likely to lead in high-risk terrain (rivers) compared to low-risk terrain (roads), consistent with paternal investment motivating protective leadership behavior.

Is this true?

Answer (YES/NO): NO